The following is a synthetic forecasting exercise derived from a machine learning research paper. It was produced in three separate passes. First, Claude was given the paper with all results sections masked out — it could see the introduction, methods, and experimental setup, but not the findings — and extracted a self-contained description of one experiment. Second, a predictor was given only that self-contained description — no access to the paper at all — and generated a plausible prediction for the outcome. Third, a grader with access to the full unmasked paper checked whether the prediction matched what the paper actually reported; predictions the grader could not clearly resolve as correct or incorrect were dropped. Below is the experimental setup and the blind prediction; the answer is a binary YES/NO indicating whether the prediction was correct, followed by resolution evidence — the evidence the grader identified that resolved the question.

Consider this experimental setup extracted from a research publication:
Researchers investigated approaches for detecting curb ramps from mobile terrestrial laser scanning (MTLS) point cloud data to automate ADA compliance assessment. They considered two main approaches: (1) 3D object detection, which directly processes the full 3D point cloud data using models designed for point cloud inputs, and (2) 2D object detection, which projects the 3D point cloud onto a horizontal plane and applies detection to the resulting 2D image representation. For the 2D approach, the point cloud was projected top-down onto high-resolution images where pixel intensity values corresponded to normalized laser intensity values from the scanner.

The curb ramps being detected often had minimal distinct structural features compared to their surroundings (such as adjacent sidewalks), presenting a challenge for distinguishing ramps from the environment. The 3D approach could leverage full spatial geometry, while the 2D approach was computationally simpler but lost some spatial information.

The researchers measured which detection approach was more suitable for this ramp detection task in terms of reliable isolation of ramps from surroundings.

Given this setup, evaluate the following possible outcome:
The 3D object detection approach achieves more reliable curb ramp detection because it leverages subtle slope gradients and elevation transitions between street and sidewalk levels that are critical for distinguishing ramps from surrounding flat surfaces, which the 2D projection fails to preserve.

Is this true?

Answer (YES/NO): NO